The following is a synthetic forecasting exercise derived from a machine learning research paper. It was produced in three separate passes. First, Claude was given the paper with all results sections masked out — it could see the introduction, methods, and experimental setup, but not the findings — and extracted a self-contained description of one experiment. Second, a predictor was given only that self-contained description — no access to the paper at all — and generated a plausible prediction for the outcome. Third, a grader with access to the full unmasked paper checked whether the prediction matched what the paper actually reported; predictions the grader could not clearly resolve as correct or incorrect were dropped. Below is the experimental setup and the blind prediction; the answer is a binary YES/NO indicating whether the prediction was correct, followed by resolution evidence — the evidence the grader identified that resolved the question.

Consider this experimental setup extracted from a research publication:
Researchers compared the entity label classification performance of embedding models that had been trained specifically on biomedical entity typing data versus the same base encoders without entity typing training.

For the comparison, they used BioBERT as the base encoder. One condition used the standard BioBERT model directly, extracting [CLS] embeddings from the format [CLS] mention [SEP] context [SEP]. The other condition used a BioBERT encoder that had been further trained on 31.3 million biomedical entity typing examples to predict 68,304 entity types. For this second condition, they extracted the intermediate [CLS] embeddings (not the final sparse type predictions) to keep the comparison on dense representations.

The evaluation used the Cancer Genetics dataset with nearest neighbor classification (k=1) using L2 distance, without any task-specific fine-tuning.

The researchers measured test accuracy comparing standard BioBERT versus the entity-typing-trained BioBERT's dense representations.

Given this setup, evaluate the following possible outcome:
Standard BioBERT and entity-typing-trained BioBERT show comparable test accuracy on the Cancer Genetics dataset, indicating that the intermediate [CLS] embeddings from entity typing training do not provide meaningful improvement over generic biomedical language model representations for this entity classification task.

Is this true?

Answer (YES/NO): NO